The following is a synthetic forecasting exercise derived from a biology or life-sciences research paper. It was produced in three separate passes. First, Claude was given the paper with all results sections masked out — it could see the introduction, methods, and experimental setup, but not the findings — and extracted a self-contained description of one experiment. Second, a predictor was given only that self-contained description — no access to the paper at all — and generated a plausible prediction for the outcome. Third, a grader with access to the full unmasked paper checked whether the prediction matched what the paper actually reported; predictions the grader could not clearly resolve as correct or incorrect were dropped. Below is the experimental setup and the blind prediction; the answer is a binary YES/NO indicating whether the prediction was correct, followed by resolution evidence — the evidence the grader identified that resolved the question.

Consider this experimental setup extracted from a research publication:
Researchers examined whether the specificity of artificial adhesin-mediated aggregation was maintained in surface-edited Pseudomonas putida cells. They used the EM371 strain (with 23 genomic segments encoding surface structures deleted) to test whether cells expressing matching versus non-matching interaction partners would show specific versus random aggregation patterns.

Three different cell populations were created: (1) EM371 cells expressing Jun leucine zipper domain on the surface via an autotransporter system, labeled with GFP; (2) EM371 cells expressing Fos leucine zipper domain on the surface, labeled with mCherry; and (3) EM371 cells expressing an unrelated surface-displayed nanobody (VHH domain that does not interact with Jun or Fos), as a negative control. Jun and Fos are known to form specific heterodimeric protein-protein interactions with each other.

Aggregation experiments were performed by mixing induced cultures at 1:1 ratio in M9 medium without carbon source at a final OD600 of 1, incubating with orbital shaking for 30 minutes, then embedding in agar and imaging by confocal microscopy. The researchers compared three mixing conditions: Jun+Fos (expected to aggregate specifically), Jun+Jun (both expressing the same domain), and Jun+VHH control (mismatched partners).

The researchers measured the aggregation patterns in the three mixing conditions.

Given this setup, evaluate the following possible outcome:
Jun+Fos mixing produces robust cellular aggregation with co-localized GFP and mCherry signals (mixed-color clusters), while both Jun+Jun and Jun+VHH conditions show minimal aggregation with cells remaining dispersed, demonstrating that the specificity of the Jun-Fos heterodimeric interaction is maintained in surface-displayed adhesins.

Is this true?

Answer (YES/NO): NO